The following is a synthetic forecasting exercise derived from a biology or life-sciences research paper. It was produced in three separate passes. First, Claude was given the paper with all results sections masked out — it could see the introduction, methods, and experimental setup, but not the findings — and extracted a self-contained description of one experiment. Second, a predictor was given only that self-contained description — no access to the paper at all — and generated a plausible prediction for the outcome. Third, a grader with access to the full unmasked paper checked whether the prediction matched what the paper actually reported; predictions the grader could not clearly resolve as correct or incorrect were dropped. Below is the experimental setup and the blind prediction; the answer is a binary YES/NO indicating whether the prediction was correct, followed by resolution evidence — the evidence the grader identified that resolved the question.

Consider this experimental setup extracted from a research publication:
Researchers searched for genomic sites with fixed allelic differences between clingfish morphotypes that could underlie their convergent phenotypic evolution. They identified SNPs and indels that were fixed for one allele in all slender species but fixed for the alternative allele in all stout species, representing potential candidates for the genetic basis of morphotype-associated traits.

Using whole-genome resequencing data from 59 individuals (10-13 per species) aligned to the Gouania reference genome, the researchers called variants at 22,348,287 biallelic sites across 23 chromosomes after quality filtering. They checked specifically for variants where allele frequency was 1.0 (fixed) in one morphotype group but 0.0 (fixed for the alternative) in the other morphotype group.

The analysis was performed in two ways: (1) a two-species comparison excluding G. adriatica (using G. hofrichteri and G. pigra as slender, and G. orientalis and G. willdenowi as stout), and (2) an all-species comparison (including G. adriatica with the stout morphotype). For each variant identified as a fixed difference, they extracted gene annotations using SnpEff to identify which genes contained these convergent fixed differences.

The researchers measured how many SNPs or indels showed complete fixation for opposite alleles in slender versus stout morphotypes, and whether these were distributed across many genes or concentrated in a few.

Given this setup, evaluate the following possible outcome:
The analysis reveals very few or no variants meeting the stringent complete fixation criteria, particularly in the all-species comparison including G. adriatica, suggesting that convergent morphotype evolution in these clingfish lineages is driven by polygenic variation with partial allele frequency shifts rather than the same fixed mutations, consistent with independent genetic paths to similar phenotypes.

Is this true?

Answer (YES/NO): YES